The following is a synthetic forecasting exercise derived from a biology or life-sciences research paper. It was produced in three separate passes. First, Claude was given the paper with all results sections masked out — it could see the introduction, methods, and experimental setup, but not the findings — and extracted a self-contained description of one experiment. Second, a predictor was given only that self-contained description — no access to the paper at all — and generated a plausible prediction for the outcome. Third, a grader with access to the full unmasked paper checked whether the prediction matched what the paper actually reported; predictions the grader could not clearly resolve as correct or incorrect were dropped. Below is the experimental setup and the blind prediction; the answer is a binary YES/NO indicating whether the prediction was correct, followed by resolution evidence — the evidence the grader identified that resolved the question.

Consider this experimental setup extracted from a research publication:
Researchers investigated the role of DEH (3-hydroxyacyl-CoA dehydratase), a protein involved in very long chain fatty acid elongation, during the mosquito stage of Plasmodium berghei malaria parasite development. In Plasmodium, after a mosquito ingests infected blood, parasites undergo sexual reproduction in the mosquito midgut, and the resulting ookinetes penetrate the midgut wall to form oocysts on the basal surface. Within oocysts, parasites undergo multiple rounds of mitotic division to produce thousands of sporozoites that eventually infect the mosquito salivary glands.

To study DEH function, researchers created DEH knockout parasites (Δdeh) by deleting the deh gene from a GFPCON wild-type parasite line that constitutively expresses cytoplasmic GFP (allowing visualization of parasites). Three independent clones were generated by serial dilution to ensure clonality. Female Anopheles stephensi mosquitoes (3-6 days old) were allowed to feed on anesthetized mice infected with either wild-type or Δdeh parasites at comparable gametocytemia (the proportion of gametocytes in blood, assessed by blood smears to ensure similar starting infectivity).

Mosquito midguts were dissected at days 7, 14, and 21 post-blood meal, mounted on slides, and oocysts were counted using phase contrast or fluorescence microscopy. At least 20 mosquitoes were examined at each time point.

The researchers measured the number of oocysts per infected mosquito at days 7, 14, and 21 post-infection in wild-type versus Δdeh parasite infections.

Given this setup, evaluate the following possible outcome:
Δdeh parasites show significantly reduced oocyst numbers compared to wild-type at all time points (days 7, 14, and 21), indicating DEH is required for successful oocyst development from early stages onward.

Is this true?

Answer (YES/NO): YES